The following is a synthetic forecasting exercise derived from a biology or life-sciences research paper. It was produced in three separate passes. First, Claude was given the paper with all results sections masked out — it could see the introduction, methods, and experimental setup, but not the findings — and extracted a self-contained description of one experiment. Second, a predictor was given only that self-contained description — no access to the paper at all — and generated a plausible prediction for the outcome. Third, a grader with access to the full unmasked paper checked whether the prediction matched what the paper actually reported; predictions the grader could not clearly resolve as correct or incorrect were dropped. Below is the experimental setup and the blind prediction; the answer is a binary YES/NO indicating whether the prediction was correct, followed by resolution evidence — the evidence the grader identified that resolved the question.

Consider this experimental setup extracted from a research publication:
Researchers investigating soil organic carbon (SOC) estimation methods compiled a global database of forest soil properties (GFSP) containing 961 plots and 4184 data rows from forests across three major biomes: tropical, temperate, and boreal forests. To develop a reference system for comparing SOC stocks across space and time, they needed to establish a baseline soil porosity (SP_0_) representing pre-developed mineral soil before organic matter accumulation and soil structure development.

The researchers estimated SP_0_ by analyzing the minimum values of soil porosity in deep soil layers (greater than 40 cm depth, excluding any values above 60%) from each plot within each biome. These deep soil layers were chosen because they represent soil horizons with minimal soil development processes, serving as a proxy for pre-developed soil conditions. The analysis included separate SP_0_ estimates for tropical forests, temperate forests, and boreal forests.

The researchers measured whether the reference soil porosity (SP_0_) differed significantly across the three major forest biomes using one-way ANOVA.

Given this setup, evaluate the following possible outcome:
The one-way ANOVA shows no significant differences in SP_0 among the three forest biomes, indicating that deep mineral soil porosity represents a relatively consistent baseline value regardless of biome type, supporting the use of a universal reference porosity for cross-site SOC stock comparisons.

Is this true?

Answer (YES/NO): YES